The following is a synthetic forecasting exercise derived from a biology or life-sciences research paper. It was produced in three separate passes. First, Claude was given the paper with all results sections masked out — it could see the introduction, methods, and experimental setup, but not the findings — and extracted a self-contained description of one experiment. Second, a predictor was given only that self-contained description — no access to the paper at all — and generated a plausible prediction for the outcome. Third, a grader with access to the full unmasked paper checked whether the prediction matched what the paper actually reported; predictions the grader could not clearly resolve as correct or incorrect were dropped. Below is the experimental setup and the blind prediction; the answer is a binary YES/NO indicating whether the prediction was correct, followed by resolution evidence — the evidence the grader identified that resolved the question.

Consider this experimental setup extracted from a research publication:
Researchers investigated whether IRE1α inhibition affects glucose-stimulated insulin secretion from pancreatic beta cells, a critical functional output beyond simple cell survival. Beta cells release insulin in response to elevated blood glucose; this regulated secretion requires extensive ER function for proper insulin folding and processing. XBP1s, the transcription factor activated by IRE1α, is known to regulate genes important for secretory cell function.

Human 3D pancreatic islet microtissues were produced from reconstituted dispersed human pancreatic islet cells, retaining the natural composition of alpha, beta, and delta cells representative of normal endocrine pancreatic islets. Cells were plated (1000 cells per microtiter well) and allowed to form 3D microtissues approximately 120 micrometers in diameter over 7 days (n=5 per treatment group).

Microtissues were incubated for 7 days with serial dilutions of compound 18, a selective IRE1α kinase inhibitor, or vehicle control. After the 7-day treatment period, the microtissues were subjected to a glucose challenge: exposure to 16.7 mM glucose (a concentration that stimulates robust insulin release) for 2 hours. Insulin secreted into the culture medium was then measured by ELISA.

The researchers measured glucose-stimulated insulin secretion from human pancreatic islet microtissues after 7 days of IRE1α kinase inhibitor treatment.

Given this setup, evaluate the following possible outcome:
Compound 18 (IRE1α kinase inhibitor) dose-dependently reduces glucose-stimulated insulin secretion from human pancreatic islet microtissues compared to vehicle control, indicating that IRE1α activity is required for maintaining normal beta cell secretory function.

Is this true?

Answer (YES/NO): NO